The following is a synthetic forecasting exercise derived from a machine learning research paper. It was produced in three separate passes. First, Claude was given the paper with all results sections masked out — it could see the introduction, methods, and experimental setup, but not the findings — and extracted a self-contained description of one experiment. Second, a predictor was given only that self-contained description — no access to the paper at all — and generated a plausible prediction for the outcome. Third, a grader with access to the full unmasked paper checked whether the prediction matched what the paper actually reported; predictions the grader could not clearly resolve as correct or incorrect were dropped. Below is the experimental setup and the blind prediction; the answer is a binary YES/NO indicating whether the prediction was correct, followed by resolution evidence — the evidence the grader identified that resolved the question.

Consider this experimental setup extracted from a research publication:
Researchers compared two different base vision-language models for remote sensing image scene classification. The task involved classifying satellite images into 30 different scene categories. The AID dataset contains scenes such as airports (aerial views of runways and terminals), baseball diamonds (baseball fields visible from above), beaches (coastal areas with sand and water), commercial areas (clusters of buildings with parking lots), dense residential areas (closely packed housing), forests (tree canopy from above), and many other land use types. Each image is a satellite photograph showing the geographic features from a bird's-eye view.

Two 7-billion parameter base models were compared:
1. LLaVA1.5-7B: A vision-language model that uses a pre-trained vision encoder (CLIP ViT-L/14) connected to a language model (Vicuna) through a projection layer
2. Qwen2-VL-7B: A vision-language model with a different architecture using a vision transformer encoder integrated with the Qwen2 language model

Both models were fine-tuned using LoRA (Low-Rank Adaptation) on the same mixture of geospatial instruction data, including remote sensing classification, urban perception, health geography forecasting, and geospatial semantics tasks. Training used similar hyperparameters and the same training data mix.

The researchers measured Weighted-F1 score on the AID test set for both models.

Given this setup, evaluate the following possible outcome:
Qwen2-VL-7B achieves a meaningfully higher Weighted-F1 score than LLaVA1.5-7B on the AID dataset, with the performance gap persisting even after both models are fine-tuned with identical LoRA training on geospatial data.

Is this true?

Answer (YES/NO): NO